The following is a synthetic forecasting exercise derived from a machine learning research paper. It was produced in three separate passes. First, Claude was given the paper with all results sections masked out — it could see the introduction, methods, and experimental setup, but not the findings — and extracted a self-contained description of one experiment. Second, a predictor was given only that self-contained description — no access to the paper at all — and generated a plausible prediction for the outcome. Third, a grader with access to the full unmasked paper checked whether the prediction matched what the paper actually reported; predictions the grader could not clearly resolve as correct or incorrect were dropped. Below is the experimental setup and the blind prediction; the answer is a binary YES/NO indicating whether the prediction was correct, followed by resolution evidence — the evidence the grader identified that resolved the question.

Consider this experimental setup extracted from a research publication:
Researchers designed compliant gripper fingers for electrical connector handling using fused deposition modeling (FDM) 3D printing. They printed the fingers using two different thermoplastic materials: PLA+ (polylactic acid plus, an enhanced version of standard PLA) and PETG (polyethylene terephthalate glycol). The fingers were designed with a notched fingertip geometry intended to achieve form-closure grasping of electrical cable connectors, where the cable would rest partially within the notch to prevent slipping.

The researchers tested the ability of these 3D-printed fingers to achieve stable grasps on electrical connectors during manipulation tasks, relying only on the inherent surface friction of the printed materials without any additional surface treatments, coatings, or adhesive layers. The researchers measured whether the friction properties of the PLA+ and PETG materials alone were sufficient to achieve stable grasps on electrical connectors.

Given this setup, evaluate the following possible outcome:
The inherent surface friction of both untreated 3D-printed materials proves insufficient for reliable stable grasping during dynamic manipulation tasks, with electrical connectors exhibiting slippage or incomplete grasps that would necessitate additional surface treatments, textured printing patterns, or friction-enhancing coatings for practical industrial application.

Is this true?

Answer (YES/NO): YES